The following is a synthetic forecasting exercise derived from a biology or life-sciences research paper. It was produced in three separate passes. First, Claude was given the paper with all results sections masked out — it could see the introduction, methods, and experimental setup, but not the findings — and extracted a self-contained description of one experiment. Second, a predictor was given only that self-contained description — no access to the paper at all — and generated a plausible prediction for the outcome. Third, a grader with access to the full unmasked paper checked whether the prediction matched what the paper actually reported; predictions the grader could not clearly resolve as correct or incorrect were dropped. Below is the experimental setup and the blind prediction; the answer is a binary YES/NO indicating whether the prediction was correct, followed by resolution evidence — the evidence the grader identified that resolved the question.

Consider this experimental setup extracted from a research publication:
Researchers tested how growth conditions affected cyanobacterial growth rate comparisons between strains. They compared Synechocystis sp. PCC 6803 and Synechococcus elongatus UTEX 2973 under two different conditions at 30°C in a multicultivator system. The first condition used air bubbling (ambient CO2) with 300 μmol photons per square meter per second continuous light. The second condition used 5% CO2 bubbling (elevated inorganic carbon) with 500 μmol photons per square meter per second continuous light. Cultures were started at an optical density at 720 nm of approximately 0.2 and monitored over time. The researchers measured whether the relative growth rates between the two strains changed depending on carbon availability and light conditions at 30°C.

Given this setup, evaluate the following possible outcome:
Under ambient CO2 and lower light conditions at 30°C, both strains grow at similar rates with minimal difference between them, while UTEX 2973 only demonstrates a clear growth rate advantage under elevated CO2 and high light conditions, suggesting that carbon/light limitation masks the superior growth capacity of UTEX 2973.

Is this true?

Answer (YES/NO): NO